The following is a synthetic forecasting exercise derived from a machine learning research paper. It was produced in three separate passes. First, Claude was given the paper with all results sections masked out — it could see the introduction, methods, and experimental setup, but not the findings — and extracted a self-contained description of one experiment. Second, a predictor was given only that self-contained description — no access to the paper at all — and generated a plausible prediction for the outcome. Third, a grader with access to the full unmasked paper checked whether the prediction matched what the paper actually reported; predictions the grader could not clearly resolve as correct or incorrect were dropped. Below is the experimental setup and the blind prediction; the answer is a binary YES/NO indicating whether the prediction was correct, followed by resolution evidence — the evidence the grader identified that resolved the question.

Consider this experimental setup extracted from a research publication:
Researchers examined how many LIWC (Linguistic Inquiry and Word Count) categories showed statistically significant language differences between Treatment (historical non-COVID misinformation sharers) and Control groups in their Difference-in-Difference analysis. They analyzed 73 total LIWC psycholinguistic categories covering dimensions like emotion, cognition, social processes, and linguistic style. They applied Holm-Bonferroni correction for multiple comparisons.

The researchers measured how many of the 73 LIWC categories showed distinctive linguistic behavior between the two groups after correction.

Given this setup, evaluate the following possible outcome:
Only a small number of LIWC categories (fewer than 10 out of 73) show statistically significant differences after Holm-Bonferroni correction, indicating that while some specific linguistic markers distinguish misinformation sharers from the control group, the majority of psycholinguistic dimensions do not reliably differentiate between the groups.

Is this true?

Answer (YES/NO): NO